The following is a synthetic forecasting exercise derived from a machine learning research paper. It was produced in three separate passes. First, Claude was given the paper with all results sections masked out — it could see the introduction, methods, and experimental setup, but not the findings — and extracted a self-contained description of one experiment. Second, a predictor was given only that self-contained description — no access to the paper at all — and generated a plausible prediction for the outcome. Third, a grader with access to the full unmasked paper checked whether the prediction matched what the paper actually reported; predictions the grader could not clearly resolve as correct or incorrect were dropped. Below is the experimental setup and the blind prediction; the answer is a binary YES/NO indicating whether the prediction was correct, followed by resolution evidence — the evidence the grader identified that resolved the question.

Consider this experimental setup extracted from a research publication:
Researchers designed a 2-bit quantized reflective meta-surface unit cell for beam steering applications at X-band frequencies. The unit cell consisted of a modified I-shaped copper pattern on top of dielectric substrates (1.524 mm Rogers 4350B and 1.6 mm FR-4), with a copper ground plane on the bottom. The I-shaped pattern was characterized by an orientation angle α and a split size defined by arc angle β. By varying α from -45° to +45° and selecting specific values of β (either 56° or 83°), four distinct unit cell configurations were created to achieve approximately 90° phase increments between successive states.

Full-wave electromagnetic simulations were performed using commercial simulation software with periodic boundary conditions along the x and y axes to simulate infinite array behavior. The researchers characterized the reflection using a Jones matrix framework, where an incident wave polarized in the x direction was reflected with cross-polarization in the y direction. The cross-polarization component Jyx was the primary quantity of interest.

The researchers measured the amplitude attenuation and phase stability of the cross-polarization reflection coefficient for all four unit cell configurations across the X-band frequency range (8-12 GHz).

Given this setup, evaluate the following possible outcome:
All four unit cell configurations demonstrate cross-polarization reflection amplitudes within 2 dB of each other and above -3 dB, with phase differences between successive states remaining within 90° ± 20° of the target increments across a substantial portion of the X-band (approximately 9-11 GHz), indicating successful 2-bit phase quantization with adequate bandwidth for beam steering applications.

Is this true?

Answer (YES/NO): YES